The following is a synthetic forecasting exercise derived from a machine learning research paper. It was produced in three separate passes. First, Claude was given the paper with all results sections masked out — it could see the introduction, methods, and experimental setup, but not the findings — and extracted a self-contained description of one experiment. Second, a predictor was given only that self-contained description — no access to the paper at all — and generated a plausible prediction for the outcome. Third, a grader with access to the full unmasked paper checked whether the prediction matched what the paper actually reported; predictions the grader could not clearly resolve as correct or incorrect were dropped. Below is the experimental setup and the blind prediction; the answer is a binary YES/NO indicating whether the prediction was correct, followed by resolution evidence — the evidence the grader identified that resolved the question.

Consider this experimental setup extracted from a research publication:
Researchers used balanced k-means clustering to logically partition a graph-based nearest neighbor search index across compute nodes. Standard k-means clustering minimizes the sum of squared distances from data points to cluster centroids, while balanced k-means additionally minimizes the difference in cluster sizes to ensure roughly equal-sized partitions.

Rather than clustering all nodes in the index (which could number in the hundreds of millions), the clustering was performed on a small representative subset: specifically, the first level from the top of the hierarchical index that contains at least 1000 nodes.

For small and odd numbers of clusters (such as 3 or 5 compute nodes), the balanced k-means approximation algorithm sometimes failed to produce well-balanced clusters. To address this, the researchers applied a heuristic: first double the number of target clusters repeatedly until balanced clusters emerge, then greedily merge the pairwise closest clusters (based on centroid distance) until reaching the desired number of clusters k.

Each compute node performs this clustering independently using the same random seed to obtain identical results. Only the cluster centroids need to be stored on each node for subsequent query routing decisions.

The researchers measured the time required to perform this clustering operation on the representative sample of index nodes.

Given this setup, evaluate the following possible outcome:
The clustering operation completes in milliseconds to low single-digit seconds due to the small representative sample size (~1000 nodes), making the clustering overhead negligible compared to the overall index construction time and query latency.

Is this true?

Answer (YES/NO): YES